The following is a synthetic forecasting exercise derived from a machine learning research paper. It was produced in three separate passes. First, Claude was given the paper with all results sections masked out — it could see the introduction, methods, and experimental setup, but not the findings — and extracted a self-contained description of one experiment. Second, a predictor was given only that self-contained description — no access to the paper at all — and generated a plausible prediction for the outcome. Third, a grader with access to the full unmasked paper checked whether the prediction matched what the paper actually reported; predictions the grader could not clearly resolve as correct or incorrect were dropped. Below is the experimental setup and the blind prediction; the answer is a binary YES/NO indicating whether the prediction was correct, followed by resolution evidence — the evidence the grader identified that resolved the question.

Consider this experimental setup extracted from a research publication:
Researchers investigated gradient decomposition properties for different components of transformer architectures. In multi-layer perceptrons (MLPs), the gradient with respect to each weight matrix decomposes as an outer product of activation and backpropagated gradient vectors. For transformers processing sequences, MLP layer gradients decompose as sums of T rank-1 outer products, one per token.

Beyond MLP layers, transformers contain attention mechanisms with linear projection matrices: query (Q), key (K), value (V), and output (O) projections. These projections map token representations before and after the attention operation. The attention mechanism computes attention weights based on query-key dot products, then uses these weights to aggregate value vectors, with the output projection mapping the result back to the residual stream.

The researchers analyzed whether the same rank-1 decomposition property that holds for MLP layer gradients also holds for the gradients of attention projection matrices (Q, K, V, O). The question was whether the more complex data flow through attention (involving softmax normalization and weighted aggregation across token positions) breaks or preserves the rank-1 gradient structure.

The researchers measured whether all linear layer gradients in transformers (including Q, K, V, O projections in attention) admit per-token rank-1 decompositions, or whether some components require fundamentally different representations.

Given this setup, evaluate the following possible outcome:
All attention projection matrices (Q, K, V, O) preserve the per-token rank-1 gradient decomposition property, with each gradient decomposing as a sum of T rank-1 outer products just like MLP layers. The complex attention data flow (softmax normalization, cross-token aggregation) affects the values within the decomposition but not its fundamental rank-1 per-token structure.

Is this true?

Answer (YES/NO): YES